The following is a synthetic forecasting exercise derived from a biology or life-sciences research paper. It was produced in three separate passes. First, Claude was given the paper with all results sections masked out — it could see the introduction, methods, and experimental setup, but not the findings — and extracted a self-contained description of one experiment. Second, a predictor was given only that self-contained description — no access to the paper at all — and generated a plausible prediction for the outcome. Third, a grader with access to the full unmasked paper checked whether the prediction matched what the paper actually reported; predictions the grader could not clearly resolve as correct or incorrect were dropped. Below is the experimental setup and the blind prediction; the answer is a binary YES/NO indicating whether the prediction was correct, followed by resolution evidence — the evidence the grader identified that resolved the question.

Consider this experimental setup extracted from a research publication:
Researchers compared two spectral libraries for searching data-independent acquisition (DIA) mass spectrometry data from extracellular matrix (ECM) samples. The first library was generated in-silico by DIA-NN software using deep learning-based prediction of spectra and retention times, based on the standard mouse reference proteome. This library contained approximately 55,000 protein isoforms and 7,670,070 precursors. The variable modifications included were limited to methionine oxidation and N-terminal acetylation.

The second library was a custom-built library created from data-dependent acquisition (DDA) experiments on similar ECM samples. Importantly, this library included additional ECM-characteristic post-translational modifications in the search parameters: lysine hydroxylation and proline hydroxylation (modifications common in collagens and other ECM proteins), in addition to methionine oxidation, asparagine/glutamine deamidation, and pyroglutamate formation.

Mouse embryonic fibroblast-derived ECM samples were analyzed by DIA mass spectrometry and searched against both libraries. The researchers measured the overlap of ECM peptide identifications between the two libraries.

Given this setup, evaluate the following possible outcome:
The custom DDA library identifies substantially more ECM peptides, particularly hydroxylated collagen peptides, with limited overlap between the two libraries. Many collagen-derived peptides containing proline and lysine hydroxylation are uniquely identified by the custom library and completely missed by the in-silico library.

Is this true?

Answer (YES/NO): NO